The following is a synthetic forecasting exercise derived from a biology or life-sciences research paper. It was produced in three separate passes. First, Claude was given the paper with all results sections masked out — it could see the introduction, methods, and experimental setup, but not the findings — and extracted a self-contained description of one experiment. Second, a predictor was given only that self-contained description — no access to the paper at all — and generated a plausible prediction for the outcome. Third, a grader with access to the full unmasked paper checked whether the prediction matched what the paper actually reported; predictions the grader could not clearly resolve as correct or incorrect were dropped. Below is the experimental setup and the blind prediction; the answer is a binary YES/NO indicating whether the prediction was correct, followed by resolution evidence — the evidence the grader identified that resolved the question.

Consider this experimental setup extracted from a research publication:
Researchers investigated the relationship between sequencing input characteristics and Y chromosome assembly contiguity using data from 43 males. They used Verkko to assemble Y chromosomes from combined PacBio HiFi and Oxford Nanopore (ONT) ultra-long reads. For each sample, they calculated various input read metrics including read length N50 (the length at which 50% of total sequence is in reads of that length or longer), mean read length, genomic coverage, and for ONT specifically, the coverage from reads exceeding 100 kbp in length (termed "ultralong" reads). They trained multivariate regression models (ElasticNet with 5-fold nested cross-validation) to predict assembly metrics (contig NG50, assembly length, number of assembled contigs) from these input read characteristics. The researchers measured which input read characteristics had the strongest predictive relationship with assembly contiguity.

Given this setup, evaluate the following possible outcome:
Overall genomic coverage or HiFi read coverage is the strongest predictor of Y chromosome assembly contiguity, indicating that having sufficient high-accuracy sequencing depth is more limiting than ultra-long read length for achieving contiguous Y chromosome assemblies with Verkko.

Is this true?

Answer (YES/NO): NO